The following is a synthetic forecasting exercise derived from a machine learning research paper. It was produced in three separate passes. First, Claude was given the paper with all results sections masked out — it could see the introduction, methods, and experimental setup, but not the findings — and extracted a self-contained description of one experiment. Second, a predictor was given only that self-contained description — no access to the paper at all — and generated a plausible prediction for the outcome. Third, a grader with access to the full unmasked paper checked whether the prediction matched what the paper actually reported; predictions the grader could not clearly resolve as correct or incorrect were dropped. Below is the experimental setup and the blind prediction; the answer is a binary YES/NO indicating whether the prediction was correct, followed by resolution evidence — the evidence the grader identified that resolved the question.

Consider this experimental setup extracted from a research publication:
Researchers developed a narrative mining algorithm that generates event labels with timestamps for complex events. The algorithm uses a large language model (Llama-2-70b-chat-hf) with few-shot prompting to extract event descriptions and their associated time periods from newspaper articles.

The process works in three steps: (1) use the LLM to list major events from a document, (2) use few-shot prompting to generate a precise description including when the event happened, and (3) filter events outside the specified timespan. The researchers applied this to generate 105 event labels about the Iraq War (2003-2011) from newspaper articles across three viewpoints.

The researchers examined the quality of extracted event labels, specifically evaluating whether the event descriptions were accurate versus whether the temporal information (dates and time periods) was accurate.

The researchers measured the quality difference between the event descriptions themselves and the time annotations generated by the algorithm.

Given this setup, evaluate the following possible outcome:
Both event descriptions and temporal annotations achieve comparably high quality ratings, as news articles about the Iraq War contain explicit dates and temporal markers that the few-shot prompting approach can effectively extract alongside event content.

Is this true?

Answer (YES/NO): NO